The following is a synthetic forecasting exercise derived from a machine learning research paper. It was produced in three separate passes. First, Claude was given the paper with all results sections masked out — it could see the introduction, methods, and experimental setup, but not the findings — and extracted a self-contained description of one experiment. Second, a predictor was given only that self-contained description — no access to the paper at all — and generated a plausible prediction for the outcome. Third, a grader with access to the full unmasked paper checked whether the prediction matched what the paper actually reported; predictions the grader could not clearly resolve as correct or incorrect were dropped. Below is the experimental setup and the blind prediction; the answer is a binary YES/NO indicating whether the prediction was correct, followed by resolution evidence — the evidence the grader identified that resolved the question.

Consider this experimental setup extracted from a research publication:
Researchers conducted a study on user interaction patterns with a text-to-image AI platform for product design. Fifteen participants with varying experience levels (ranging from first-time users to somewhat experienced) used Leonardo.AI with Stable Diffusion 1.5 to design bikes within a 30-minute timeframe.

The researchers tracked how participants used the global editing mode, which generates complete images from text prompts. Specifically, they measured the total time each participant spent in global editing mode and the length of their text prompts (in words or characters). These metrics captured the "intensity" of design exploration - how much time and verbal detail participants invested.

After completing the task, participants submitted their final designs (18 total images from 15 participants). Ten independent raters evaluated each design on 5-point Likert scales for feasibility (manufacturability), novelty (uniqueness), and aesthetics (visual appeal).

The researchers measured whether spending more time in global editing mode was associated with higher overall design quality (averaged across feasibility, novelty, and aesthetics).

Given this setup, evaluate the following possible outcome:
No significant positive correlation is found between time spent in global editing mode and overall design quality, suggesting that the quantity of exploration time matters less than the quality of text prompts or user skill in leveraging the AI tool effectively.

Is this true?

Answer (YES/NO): YES